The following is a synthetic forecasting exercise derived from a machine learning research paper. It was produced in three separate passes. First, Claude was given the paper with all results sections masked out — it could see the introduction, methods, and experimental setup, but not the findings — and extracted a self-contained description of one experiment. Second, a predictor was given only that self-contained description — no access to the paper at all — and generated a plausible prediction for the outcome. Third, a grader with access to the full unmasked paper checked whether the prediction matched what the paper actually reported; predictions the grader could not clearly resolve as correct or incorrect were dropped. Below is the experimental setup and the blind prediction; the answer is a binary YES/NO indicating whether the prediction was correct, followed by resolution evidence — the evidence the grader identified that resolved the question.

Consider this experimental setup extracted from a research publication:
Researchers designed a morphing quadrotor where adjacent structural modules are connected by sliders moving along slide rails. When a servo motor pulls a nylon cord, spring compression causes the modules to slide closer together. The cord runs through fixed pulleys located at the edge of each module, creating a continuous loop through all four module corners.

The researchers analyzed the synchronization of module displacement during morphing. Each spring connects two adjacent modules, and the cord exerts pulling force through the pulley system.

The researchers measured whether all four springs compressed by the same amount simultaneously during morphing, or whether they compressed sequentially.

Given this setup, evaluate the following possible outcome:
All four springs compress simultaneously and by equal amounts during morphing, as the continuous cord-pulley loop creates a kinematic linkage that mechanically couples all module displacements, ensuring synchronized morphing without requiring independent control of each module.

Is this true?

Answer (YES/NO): YES